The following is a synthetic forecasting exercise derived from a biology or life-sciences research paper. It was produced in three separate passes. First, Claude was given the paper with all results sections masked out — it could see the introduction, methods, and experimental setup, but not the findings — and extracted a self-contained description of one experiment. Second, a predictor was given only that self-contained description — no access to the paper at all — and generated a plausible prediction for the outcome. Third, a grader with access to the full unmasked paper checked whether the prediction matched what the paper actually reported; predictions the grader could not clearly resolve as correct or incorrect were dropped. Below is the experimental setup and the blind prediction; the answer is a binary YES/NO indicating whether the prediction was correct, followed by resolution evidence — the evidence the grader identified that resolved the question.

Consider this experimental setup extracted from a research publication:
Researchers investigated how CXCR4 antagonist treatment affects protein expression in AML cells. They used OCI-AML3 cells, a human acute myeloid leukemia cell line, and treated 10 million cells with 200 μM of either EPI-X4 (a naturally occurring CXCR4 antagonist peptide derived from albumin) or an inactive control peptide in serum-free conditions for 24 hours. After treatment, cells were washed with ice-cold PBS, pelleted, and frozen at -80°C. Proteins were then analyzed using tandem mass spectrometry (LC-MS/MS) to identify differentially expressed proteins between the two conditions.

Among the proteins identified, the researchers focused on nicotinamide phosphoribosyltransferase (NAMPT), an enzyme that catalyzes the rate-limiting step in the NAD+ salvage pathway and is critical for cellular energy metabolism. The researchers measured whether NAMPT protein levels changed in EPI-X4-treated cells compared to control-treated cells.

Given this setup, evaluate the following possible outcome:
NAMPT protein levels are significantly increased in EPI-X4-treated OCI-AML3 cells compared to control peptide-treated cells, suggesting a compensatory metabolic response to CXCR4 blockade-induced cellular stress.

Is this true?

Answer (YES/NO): NO